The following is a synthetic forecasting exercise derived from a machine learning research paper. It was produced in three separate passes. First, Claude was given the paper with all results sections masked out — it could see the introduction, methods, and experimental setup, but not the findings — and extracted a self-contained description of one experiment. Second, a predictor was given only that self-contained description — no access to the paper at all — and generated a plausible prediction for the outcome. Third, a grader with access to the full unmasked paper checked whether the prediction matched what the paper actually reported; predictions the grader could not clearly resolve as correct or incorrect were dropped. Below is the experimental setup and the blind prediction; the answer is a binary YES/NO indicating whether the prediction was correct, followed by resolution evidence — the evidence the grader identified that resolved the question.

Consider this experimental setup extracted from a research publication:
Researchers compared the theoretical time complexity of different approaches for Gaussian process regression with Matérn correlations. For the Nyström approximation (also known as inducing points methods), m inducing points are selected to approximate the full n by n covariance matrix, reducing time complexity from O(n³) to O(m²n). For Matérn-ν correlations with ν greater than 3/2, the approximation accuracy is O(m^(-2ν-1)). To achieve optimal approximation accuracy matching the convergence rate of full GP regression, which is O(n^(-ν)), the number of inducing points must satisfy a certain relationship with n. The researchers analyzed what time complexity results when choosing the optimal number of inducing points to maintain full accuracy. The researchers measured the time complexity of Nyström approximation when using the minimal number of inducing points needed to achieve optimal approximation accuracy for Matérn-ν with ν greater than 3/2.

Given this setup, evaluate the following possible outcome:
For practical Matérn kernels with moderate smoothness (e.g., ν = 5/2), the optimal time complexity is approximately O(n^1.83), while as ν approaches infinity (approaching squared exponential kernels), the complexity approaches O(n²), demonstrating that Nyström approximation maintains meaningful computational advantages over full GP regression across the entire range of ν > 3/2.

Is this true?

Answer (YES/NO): NO